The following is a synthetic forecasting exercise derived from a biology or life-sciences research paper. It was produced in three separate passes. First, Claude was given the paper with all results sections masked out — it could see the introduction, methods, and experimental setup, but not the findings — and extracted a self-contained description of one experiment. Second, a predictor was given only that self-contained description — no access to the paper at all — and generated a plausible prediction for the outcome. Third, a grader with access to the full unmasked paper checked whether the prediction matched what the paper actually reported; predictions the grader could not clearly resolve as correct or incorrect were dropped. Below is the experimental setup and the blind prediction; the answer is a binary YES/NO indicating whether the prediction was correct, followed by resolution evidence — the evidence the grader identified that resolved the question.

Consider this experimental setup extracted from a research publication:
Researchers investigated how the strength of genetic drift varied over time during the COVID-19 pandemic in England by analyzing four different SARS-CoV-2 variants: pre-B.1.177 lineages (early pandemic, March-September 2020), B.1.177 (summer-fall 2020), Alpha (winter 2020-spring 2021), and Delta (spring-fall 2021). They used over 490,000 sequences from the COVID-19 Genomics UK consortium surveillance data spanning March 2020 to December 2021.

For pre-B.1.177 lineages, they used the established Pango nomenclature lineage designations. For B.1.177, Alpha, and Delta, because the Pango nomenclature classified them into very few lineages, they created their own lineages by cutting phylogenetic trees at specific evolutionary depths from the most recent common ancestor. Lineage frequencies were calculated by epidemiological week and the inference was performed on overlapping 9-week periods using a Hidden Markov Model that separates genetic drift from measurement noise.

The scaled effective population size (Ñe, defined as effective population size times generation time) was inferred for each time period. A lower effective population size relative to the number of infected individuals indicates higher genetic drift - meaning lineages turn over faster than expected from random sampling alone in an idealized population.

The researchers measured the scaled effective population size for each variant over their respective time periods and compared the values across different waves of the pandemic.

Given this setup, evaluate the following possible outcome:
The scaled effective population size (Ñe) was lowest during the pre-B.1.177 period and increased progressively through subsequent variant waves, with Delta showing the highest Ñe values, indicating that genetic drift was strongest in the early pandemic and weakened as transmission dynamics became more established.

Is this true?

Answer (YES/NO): NO